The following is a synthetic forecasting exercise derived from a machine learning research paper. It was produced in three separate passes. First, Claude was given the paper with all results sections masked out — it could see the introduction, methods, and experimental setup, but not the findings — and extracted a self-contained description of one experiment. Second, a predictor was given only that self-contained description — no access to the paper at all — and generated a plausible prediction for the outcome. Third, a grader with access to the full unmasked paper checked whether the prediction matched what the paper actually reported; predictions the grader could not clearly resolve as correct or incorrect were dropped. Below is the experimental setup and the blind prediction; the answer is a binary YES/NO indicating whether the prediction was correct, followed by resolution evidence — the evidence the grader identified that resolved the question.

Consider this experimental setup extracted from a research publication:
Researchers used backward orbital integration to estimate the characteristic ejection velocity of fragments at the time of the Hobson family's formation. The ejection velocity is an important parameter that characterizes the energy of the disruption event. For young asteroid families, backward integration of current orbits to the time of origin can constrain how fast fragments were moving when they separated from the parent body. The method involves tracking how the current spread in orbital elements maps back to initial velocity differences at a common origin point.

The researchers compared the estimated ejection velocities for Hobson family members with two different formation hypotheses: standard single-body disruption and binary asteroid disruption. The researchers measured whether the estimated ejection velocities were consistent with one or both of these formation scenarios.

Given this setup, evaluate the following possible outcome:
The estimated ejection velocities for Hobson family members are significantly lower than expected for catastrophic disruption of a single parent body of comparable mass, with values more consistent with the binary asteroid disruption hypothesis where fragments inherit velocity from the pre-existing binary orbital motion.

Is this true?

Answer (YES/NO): NO